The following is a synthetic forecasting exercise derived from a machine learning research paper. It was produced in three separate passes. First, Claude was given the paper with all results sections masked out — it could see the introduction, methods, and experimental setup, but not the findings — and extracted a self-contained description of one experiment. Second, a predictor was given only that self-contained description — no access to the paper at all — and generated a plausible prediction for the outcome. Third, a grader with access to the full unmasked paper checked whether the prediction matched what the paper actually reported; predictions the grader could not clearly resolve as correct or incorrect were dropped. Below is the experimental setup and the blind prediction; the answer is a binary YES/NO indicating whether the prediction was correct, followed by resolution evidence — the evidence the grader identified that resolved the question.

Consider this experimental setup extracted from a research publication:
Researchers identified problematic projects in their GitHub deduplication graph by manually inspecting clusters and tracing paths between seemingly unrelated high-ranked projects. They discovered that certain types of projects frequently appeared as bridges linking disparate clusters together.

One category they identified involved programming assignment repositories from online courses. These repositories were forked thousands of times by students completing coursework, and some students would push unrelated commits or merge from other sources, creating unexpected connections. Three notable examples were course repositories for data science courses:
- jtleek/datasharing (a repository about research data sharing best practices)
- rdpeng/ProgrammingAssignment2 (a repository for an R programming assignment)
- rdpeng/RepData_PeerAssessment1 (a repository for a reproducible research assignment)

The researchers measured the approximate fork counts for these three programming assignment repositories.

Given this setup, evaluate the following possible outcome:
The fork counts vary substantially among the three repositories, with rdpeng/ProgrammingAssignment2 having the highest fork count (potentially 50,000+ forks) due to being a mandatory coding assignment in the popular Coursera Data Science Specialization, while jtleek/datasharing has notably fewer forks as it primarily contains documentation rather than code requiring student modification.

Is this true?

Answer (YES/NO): NO